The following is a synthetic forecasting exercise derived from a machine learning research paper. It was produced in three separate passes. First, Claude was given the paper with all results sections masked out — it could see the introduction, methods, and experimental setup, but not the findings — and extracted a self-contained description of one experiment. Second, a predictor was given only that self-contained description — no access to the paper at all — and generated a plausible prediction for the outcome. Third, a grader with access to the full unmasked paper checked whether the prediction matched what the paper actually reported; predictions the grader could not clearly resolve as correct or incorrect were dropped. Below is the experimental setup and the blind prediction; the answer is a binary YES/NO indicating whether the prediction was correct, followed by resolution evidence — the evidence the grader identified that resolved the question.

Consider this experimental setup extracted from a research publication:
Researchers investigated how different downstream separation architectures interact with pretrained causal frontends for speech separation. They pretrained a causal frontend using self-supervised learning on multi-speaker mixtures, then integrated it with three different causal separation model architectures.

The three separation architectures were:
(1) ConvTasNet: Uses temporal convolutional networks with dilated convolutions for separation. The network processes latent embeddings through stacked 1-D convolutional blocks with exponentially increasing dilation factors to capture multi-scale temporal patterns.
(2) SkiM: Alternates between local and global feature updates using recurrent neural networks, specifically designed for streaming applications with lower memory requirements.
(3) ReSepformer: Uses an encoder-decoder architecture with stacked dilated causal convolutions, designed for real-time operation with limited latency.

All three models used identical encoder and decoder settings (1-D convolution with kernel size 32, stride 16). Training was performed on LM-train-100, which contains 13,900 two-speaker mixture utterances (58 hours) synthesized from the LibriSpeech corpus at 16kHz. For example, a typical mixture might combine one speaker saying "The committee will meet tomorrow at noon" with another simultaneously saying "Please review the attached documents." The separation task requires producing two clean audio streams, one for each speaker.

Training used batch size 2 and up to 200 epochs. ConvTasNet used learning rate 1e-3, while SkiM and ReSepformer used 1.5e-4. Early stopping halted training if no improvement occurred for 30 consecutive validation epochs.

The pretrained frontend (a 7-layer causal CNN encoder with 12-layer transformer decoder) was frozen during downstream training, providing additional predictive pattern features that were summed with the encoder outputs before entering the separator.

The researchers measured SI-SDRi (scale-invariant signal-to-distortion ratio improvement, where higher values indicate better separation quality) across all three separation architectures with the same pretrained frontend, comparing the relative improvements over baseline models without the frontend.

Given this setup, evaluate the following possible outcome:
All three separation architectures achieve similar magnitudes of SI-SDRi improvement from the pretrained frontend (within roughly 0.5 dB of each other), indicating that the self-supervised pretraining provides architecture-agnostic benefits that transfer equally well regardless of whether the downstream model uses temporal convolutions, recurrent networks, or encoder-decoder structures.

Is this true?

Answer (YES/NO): NO